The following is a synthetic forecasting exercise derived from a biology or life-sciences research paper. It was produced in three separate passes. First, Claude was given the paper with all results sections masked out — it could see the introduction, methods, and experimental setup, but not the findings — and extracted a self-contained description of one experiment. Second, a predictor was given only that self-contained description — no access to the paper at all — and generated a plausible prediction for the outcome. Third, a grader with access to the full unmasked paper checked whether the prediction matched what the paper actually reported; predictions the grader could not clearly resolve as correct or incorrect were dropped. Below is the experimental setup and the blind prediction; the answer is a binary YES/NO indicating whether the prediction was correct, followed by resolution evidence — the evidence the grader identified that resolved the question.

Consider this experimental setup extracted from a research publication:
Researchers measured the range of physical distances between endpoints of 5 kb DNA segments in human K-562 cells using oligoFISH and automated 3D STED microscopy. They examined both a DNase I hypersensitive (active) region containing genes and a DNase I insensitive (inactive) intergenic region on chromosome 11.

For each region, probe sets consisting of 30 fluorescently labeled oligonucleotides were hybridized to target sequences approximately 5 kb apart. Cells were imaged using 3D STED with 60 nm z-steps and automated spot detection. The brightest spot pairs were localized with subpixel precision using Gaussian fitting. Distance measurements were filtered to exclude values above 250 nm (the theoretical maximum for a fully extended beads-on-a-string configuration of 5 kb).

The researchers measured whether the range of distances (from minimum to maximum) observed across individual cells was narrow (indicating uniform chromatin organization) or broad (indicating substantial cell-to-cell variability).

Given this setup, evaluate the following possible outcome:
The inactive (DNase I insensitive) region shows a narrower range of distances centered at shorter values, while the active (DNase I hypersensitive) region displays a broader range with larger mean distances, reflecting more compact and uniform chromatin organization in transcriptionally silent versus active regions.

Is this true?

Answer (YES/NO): NO